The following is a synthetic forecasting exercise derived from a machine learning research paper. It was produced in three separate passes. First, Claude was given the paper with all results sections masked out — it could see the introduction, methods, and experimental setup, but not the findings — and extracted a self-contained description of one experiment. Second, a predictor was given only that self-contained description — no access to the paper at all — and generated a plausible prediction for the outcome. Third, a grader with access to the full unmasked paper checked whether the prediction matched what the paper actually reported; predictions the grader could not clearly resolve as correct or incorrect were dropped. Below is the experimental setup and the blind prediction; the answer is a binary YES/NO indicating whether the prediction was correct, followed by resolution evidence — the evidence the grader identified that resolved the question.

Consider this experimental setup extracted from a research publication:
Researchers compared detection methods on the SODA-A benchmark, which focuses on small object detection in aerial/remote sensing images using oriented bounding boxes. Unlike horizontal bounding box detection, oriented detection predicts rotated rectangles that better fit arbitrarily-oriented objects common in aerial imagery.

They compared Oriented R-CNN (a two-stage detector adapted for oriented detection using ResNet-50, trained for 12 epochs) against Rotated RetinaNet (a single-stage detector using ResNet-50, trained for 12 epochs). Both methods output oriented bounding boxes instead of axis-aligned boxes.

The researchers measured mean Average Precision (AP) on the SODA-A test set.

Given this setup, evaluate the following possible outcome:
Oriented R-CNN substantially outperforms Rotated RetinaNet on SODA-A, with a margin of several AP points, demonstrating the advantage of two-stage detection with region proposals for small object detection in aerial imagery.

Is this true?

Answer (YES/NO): YES